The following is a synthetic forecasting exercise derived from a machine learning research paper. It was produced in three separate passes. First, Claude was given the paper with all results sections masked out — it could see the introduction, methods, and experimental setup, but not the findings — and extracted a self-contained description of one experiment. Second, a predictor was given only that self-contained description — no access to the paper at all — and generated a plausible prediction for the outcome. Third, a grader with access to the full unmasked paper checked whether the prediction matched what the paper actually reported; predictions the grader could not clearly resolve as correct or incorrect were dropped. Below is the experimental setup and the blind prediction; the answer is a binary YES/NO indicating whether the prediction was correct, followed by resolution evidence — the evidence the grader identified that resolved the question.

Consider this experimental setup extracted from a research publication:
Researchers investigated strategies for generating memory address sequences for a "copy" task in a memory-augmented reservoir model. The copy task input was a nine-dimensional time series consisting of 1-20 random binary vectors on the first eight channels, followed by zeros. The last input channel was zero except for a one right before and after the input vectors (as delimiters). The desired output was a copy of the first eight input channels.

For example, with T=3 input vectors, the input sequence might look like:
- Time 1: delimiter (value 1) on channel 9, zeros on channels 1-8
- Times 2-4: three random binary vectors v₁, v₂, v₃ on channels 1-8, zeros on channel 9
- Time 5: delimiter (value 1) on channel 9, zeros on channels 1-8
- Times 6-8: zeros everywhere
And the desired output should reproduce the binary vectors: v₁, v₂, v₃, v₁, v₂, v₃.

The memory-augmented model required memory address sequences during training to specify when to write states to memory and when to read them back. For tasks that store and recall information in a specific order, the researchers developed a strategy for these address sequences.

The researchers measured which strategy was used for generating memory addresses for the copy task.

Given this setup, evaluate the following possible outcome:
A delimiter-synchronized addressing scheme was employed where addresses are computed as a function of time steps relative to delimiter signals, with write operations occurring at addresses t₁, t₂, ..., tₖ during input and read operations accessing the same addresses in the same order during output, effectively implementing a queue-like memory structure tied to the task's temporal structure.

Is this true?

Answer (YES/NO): NO